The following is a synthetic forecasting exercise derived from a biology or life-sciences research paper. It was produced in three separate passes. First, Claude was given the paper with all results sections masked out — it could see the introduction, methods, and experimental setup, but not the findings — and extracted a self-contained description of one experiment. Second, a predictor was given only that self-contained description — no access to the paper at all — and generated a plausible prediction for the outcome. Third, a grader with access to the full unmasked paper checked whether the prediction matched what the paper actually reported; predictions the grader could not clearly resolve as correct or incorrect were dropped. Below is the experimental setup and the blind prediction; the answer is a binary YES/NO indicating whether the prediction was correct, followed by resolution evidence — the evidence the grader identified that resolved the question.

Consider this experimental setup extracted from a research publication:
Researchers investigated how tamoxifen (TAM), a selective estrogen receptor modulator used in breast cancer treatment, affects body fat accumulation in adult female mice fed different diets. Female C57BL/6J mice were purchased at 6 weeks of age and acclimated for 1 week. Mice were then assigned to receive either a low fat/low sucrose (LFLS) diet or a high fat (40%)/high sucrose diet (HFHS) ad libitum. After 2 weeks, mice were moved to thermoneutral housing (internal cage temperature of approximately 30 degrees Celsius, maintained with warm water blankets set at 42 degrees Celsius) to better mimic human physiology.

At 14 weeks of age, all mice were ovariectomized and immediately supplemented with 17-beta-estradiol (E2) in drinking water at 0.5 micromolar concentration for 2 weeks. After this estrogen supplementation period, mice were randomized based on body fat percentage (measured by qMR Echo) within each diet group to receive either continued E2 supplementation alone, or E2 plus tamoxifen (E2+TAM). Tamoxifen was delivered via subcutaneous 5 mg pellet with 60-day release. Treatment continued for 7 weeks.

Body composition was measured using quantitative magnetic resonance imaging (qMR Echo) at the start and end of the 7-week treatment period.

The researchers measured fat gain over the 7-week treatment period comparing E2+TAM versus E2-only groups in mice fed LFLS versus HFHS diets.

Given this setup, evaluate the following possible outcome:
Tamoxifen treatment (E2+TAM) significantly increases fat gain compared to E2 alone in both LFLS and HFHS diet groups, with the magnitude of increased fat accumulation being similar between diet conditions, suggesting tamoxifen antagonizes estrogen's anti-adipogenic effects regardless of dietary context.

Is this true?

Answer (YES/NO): NO